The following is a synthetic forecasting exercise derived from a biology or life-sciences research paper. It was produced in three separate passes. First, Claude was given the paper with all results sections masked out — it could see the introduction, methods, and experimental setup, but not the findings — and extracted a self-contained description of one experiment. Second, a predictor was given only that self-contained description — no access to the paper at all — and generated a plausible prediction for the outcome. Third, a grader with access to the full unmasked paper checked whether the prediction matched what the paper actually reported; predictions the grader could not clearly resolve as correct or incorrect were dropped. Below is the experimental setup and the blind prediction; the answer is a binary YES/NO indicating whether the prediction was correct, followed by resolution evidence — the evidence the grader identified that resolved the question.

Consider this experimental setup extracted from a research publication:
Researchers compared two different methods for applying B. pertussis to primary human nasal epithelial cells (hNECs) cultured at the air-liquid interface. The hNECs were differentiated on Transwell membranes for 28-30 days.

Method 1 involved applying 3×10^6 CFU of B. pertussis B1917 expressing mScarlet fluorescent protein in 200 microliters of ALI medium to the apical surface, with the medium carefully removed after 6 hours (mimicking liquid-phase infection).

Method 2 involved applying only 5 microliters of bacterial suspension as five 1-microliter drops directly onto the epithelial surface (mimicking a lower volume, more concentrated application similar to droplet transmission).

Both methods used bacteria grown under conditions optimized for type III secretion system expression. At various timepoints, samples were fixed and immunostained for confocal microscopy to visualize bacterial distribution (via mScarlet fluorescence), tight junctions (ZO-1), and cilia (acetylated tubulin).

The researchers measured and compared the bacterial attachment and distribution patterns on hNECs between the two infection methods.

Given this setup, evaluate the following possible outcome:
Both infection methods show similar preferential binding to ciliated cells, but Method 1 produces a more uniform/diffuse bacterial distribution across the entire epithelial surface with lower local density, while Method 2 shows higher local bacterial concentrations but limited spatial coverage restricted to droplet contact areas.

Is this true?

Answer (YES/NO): NO